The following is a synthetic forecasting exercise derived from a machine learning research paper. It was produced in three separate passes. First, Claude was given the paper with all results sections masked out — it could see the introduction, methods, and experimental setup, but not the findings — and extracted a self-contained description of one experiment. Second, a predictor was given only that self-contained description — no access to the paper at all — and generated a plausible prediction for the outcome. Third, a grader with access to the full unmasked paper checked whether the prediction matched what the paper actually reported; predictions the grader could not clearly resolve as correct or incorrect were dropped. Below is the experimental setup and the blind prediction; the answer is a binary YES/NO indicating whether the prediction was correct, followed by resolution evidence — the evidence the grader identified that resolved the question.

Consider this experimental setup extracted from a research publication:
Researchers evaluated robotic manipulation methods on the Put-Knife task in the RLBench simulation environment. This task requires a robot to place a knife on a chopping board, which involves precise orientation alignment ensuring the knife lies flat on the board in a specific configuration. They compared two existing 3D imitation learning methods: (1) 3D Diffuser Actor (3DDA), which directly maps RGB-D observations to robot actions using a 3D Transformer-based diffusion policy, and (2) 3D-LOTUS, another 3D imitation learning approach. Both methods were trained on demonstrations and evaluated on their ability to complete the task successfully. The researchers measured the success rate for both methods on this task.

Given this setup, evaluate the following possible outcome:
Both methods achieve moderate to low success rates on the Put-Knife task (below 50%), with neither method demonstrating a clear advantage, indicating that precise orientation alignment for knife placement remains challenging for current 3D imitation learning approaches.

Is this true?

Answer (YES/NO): NO